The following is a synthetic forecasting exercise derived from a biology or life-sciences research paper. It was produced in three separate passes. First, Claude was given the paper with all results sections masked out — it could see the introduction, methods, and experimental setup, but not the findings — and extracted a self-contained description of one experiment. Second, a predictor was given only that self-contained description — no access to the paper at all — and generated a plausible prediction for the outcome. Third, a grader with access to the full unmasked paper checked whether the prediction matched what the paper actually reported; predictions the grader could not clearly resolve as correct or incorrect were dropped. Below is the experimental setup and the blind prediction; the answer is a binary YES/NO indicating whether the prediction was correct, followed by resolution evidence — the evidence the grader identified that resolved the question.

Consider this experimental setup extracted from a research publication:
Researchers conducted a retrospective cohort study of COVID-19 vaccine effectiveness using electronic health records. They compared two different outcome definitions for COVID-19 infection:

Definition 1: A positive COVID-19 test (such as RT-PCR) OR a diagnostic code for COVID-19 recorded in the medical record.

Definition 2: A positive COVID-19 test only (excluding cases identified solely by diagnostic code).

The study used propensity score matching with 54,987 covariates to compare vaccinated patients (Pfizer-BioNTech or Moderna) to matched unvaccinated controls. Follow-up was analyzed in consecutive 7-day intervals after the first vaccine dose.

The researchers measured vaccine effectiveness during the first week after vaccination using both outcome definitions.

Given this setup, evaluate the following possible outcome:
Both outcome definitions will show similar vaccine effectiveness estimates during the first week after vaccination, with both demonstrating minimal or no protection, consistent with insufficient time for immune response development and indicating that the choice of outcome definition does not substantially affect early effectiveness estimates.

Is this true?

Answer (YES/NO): NO